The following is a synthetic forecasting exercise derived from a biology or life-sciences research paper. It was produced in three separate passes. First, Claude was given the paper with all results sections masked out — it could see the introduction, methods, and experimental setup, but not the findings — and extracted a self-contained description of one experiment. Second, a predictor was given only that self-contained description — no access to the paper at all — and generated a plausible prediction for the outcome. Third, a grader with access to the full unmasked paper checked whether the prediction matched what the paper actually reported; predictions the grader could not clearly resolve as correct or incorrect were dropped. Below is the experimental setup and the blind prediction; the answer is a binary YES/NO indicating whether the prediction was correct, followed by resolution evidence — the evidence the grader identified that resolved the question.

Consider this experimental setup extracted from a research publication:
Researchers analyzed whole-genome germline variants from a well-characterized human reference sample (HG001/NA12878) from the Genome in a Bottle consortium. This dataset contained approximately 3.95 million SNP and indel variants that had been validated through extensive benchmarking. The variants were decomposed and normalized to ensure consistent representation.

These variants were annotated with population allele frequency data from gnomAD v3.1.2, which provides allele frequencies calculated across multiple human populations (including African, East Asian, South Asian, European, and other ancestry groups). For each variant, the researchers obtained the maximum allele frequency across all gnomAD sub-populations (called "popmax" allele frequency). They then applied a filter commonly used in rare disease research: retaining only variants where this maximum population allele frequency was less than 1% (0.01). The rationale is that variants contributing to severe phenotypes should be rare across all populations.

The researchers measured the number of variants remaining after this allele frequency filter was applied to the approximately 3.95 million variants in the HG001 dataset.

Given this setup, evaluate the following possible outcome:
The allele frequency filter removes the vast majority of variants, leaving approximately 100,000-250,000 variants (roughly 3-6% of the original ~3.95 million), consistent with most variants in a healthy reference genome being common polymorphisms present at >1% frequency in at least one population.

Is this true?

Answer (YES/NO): NO